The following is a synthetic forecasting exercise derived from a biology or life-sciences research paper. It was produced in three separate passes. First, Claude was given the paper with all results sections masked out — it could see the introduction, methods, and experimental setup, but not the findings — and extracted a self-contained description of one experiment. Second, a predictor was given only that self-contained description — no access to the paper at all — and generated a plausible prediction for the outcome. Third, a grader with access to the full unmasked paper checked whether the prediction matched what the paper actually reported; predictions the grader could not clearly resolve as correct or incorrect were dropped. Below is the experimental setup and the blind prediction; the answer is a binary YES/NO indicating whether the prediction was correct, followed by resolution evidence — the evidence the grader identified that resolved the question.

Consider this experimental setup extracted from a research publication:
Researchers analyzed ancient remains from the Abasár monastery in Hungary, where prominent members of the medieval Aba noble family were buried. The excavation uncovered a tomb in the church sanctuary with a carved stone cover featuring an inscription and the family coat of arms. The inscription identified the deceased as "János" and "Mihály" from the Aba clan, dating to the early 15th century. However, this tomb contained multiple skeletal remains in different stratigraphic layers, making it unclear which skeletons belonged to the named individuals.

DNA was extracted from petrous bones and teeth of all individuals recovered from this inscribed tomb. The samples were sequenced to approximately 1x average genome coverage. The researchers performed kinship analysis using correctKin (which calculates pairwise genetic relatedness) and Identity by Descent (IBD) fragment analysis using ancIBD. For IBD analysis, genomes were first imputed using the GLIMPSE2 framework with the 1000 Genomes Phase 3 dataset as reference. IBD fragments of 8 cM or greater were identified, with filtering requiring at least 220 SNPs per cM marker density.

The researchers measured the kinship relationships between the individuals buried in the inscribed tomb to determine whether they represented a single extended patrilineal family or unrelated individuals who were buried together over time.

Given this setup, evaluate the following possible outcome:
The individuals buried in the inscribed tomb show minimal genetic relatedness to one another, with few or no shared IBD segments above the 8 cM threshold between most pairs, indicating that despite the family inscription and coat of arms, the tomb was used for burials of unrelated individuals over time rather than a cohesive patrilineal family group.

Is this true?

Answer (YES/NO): NO